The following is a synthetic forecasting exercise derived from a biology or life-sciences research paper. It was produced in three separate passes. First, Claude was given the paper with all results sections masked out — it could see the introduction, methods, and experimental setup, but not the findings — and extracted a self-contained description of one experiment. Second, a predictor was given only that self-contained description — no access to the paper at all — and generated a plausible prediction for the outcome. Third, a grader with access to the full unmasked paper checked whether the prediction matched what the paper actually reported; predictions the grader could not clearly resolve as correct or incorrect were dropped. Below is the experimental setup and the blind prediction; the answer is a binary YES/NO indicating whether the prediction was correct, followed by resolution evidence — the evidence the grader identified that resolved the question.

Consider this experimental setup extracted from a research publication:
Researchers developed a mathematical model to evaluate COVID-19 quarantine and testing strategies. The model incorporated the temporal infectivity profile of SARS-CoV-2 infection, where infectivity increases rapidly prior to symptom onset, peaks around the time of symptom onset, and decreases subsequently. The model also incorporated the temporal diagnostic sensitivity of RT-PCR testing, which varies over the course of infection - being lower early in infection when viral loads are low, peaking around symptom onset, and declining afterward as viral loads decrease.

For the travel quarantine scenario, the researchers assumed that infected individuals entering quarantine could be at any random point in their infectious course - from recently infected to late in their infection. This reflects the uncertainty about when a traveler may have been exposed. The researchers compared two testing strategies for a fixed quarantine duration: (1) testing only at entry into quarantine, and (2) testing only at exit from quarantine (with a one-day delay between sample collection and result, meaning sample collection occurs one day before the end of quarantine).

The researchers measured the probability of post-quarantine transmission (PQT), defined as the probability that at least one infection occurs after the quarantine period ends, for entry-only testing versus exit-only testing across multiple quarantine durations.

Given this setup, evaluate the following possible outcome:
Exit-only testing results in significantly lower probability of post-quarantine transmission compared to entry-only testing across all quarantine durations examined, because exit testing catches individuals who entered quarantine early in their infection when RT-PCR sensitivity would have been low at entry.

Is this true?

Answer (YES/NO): YES